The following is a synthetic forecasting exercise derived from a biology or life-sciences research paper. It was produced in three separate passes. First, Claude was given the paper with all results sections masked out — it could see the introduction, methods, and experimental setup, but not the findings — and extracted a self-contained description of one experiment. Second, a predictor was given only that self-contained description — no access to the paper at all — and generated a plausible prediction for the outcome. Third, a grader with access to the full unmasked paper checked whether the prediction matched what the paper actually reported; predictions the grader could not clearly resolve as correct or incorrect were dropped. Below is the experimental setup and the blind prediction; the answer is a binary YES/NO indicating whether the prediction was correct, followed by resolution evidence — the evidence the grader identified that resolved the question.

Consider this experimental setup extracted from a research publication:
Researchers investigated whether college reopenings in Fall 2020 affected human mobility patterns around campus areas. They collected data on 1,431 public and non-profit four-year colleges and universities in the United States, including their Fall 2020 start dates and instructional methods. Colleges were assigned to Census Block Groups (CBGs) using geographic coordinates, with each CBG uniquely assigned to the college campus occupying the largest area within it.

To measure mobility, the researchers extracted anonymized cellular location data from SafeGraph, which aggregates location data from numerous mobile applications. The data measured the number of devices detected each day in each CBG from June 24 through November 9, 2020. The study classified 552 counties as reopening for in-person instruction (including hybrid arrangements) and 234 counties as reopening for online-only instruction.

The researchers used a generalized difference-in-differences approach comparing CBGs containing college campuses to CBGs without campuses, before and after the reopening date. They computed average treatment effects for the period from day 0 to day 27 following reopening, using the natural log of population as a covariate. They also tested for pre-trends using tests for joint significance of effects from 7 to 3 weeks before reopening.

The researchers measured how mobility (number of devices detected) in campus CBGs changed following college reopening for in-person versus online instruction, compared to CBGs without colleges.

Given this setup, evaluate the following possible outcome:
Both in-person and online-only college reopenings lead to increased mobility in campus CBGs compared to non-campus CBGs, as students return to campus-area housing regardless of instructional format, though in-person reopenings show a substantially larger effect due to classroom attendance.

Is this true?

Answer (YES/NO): YES